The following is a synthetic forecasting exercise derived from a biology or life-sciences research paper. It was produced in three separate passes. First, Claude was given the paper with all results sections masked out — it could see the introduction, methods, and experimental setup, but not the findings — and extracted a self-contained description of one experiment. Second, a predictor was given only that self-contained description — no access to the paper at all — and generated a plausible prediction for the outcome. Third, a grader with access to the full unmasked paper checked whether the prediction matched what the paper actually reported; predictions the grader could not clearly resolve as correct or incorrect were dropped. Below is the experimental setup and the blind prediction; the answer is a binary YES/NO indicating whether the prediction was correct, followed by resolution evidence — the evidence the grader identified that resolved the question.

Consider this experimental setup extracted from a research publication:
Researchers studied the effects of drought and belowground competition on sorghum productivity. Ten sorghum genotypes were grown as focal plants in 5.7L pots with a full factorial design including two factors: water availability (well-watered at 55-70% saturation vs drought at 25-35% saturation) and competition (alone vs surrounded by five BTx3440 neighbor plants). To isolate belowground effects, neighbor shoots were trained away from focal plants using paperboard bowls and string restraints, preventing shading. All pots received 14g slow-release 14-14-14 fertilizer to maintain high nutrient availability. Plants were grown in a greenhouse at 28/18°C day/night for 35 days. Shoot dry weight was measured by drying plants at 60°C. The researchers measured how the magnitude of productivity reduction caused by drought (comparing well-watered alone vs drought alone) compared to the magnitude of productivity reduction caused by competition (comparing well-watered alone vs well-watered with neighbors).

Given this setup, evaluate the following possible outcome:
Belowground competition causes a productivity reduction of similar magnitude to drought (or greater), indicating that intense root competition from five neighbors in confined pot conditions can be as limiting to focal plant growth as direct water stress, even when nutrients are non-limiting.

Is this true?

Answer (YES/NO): YES